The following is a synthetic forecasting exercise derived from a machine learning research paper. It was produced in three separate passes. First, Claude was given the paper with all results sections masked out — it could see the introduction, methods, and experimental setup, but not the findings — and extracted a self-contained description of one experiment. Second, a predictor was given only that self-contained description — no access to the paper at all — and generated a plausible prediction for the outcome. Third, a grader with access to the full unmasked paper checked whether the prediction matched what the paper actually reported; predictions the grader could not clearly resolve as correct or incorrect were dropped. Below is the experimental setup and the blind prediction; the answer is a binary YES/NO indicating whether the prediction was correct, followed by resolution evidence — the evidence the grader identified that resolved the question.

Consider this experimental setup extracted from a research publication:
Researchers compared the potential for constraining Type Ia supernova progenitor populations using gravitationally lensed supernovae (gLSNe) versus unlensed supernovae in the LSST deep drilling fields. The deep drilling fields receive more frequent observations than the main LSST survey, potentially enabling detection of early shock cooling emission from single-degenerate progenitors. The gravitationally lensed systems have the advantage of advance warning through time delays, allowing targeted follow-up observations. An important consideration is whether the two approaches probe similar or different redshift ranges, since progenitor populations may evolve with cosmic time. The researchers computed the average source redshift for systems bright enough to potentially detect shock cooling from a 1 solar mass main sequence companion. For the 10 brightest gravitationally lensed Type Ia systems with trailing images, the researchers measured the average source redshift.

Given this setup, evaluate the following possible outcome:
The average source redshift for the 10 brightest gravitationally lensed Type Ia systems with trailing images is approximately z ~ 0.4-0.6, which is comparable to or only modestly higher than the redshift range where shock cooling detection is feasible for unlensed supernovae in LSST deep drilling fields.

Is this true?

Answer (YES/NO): NO